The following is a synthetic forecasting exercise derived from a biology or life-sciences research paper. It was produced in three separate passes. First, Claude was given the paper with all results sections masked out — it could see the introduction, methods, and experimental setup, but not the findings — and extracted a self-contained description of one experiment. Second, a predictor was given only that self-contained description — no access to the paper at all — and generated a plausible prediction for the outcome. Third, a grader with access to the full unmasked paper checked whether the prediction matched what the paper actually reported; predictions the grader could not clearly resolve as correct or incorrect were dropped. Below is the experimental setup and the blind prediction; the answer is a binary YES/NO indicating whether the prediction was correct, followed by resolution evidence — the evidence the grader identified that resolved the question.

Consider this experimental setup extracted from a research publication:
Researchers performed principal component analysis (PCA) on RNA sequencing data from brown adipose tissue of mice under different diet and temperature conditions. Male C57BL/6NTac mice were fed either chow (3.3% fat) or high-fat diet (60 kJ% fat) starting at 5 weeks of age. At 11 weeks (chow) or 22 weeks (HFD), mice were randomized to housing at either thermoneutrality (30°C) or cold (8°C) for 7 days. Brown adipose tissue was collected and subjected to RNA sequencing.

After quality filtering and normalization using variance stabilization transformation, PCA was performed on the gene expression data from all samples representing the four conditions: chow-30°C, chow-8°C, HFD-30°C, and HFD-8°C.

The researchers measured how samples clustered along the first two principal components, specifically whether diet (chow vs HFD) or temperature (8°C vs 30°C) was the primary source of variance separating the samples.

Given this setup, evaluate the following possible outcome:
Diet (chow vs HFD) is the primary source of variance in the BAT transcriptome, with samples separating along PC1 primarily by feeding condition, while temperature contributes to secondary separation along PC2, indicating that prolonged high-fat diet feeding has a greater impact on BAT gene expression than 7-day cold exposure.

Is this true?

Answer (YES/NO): NO